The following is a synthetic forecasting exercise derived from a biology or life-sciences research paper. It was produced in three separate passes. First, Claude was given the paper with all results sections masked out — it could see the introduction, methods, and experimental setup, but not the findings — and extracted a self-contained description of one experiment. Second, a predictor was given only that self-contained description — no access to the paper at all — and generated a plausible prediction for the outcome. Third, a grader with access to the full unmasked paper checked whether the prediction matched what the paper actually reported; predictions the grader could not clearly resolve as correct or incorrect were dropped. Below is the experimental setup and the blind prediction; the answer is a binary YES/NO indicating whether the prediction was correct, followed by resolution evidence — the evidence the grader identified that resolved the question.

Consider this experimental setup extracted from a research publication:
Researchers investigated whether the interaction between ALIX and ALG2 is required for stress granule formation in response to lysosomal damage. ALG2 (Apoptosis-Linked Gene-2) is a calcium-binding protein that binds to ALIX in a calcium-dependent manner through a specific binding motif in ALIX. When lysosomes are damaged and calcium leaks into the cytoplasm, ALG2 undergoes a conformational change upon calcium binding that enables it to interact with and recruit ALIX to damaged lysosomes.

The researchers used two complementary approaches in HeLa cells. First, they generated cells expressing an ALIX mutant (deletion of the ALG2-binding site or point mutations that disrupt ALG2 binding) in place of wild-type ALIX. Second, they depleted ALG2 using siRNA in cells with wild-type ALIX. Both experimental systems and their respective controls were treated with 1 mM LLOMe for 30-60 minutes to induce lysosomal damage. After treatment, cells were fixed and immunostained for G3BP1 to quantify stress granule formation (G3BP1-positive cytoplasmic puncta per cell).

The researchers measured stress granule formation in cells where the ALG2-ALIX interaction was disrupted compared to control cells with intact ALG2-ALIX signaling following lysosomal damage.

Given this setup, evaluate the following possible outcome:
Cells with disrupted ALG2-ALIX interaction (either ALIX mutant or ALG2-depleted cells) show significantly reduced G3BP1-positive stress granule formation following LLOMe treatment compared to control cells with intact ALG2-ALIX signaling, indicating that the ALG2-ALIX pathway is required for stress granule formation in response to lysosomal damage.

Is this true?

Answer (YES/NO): YES